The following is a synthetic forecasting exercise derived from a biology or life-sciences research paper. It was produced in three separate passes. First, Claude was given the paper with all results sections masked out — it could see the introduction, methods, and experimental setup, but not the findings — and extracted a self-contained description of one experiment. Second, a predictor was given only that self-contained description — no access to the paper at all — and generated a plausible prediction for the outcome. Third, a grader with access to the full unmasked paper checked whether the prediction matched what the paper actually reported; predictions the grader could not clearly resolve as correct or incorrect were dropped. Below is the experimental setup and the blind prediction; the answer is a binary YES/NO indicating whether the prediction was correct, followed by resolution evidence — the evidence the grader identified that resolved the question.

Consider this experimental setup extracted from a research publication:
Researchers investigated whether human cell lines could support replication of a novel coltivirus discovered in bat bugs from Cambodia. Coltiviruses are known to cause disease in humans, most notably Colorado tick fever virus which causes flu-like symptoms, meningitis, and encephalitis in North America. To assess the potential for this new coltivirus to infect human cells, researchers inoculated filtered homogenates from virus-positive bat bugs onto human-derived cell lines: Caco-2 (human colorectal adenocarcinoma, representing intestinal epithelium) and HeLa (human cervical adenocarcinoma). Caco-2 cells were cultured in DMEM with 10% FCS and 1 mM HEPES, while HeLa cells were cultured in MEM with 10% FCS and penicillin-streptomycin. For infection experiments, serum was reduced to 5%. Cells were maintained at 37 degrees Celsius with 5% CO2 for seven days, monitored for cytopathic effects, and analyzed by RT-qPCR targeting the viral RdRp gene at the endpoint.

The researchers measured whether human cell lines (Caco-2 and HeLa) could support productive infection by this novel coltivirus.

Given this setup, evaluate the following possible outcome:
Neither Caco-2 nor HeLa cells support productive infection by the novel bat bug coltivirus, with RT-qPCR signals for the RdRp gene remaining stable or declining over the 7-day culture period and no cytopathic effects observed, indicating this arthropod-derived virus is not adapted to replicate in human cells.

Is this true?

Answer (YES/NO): NO